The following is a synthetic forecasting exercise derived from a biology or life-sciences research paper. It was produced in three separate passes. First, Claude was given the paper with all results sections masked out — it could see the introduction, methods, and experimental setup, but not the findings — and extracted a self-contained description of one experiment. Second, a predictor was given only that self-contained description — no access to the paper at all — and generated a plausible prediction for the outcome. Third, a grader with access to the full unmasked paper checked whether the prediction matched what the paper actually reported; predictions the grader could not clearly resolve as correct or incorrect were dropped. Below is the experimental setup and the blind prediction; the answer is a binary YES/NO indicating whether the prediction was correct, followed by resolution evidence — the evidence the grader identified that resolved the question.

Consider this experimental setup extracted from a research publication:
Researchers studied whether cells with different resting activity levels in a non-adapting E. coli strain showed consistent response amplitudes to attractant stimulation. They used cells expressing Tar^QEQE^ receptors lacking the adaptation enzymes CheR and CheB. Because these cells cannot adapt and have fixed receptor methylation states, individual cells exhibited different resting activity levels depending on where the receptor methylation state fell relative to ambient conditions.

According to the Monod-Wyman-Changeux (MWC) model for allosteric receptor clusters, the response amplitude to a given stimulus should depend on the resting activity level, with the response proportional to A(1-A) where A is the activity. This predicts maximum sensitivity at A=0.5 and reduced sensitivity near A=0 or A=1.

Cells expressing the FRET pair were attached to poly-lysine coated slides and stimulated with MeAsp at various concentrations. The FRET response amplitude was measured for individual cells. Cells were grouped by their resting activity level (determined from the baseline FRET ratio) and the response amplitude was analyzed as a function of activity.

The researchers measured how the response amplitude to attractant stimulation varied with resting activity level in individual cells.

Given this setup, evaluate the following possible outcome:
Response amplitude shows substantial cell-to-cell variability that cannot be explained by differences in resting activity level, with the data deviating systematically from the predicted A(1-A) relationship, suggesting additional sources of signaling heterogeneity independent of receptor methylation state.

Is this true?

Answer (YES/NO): NO